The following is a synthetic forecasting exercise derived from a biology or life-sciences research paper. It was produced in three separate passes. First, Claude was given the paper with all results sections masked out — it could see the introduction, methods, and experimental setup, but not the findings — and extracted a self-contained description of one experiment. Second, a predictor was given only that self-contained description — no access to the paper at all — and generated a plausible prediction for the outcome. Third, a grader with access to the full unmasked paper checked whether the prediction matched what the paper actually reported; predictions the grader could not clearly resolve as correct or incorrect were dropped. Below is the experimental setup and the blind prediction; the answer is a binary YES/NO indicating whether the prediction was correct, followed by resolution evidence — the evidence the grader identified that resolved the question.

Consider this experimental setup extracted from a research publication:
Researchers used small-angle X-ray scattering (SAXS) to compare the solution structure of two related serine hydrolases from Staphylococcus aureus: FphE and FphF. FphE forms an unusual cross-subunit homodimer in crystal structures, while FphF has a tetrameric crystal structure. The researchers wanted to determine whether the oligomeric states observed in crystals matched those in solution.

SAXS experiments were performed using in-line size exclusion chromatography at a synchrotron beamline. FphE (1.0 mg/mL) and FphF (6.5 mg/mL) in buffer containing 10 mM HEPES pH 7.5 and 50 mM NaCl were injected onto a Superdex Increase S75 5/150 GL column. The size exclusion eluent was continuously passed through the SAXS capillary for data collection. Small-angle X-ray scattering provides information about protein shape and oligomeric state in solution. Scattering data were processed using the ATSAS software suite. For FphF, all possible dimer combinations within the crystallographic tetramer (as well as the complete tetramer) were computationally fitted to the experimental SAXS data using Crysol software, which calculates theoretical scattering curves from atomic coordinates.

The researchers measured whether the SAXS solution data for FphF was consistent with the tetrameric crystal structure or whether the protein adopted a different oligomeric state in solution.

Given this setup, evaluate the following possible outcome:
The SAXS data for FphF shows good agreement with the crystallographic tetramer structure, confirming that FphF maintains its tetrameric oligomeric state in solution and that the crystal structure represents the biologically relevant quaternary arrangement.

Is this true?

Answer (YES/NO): NO